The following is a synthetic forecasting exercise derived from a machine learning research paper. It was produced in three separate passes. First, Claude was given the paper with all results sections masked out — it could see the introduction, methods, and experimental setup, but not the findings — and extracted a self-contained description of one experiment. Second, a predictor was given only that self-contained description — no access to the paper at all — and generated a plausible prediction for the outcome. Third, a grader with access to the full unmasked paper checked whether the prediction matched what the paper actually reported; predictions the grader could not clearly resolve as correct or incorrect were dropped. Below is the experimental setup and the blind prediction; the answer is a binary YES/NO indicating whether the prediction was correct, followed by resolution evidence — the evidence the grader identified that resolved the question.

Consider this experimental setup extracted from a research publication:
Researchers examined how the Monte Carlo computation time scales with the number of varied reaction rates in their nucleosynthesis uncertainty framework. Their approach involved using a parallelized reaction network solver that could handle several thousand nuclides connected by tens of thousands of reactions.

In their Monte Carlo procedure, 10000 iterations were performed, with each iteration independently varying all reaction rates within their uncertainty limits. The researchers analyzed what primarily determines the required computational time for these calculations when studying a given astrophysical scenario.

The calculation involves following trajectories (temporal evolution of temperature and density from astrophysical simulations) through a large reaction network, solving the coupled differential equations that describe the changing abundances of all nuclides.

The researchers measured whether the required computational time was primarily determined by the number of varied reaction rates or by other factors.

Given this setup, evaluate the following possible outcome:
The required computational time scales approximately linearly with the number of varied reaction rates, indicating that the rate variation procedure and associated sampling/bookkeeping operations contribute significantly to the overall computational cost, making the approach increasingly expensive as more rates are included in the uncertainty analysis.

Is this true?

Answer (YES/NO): NO